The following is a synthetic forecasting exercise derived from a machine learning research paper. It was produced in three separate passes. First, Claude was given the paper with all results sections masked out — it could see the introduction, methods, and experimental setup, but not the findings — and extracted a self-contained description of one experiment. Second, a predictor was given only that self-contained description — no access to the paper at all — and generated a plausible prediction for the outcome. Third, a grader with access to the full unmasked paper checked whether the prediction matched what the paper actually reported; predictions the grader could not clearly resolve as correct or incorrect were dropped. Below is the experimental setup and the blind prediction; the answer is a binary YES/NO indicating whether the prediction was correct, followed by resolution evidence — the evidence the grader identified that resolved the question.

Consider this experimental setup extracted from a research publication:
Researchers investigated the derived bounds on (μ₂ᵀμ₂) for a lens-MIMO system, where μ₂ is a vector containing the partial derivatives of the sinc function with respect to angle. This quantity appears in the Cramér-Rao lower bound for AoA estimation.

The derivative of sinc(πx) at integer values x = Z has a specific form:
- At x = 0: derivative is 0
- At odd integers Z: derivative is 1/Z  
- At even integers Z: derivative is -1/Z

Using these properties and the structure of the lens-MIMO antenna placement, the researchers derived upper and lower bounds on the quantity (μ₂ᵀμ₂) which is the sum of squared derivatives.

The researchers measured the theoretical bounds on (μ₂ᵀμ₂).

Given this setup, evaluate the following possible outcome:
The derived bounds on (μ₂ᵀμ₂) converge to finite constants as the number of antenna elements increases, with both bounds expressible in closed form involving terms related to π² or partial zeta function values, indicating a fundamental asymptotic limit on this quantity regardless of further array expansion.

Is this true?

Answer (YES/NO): NO